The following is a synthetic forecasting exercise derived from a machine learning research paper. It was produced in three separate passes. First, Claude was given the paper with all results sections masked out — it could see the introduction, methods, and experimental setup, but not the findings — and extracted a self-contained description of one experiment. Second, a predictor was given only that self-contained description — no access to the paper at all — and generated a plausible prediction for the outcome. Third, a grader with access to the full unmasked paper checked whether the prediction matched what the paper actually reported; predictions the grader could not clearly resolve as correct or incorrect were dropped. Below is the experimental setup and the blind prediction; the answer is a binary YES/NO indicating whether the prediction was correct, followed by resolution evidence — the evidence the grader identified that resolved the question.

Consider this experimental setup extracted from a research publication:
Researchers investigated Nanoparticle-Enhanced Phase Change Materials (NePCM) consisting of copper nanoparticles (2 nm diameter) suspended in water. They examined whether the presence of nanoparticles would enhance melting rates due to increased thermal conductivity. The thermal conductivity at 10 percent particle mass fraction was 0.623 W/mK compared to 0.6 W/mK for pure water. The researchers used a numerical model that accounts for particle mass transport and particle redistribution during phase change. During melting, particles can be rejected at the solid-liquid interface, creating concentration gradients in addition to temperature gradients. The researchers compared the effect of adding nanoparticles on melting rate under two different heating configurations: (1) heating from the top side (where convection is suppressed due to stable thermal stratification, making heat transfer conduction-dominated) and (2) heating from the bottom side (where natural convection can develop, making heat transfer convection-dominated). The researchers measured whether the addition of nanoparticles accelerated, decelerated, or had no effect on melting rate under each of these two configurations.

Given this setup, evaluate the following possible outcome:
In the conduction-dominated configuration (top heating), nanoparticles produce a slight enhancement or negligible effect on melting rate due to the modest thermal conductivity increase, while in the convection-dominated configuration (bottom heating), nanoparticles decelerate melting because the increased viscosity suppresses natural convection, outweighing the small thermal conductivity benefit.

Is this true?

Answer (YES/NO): NO